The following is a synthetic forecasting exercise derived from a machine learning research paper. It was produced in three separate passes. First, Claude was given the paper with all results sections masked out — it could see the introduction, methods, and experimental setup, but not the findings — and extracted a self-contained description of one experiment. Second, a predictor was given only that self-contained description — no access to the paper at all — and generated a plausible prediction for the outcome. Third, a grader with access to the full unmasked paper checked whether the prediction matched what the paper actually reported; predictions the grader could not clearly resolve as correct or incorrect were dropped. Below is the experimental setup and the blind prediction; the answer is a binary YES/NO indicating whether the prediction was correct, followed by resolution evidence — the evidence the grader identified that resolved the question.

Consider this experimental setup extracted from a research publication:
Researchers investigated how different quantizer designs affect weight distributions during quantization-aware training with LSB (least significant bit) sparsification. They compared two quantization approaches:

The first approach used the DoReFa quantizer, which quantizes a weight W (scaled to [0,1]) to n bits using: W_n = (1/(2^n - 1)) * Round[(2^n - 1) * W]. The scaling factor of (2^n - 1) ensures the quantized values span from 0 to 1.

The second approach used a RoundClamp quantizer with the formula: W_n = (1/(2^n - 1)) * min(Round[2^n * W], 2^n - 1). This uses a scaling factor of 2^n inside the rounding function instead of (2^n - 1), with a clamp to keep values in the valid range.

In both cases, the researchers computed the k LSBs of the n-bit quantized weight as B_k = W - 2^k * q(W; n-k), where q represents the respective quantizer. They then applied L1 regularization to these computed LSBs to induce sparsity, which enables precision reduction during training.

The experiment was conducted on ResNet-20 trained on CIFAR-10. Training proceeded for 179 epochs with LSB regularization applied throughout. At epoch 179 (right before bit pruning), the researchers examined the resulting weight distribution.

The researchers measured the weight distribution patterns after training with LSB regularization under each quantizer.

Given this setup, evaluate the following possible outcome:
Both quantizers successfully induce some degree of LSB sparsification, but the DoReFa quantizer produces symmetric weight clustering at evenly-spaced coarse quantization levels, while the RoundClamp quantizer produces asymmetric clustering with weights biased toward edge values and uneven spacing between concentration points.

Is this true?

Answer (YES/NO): NO